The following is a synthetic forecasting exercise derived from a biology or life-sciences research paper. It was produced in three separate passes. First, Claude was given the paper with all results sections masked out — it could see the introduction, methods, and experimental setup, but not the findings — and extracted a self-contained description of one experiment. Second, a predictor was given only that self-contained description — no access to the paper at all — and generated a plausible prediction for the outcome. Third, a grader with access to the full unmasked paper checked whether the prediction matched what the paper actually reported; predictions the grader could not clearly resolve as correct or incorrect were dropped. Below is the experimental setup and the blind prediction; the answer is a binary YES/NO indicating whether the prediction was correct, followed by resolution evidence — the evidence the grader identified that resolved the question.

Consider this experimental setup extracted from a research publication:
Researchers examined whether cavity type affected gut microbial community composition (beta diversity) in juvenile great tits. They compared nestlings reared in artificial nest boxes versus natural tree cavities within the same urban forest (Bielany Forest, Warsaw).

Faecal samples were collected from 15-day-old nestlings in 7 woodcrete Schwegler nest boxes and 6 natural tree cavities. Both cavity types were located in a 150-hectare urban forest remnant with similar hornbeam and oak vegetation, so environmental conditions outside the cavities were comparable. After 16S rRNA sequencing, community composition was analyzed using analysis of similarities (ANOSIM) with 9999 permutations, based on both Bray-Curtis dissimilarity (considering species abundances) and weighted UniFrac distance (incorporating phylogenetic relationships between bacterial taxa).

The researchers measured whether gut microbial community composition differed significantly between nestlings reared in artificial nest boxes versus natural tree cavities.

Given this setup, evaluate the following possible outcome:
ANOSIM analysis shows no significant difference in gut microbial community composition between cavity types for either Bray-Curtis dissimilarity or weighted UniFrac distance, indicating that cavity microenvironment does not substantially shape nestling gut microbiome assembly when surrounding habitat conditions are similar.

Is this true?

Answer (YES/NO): YES